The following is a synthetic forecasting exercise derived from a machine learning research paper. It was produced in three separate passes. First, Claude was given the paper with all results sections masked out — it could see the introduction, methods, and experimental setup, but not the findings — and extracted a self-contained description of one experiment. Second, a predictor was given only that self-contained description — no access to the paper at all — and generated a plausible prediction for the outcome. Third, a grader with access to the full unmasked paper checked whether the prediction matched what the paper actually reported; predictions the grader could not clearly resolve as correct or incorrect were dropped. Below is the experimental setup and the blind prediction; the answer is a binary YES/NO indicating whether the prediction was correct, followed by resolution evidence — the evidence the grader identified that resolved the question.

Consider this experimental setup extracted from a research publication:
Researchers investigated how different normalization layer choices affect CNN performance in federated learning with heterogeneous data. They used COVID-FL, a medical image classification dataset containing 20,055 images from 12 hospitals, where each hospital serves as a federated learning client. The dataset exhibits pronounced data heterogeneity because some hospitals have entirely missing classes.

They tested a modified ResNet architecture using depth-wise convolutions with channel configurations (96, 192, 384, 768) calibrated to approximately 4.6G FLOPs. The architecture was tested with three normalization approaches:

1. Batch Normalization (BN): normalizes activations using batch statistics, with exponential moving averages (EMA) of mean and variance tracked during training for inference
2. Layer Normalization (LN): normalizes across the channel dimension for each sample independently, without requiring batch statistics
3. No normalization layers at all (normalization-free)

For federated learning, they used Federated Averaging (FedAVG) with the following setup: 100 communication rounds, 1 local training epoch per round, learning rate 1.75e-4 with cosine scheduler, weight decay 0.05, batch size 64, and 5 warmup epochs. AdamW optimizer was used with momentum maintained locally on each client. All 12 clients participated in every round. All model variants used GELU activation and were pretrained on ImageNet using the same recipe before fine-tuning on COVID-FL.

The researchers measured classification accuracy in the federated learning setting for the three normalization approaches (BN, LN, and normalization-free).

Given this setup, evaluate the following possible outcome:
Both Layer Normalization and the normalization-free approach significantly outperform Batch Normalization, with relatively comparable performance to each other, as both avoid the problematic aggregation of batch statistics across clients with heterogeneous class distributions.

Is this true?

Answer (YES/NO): YES